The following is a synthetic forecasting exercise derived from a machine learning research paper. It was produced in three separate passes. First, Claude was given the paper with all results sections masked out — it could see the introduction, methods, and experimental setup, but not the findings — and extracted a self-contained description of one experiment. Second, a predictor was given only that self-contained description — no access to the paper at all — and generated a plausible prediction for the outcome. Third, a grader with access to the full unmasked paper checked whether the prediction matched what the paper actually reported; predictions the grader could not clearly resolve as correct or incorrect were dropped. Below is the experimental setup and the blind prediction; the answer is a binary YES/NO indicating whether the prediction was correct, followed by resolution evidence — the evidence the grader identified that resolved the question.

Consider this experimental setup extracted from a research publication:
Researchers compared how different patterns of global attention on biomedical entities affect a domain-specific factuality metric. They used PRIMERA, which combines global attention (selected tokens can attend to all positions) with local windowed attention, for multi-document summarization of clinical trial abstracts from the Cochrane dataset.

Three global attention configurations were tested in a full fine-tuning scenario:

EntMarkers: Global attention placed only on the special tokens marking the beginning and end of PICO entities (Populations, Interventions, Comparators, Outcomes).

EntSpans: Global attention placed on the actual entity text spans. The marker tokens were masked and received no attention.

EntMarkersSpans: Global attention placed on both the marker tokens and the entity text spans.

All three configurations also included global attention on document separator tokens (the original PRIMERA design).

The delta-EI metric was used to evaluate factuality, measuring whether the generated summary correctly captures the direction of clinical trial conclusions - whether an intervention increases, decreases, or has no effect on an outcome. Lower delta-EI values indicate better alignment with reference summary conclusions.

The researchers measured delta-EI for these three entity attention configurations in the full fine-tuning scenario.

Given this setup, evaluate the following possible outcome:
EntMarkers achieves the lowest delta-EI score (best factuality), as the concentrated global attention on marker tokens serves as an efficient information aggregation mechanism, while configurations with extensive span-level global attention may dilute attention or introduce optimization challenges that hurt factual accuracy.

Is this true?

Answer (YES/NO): NO